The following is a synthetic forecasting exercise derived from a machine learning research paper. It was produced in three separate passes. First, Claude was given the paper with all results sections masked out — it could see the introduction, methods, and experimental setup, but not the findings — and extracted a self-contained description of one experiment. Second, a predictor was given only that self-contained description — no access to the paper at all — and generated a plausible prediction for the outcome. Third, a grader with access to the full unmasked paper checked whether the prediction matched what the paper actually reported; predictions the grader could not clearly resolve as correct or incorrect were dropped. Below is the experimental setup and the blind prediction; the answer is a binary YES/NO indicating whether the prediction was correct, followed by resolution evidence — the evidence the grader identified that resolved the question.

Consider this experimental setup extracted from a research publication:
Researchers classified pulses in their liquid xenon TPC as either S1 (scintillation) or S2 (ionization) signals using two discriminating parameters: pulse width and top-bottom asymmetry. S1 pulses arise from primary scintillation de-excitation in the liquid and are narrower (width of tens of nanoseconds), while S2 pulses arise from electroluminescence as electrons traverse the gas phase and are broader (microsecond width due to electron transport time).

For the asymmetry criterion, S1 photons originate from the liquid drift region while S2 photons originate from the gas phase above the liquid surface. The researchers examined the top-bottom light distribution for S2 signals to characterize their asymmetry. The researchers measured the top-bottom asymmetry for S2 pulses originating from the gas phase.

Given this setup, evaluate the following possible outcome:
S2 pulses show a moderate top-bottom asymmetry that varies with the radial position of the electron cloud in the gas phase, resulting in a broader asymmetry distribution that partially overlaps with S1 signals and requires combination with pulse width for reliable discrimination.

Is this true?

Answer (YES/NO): NO